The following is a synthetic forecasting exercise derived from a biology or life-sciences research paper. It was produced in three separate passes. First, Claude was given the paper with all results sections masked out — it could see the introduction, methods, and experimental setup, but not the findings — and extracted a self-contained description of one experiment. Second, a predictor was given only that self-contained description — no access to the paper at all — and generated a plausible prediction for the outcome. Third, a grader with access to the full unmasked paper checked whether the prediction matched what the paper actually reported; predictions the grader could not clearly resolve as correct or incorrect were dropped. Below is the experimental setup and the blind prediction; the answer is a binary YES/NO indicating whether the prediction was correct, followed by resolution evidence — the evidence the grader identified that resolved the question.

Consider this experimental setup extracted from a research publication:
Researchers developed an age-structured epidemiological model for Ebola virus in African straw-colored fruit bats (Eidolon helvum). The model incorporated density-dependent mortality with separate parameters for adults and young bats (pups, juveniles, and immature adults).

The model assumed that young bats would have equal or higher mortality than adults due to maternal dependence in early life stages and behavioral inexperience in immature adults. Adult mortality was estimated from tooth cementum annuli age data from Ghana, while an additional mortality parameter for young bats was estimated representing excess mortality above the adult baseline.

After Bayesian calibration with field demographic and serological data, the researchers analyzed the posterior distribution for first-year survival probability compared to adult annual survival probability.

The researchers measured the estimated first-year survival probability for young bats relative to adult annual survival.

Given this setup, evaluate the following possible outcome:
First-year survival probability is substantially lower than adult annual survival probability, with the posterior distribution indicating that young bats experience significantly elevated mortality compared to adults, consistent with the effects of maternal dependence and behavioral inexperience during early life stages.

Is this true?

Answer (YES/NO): YES